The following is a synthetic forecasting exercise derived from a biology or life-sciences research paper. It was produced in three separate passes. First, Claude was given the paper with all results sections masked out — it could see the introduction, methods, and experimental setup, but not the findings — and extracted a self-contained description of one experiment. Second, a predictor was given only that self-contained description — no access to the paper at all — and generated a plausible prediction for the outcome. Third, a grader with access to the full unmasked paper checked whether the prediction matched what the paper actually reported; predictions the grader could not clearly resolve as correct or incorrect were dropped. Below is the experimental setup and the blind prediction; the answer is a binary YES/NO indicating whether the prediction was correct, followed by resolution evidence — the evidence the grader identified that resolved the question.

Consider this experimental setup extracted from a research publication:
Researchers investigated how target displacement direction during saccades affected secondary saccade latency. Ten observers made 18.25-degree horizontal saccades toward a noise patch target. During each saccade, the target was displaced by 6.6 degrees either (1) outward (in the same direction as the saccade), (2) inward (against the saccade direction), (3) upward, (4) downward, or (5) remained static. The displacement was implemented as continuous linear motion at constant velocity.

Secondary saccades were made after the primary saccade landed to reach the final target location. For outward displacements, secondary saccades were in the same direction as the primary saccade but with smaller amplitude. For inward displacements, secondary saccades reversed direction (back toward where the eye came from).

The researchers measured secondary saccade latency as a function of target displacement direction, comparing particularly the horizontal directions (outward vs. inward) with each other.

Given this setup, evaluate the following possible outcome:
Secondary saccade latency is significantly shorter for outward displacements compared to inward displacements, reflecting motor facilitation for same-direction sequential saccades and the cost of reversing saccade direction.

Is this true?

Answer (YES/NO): YES